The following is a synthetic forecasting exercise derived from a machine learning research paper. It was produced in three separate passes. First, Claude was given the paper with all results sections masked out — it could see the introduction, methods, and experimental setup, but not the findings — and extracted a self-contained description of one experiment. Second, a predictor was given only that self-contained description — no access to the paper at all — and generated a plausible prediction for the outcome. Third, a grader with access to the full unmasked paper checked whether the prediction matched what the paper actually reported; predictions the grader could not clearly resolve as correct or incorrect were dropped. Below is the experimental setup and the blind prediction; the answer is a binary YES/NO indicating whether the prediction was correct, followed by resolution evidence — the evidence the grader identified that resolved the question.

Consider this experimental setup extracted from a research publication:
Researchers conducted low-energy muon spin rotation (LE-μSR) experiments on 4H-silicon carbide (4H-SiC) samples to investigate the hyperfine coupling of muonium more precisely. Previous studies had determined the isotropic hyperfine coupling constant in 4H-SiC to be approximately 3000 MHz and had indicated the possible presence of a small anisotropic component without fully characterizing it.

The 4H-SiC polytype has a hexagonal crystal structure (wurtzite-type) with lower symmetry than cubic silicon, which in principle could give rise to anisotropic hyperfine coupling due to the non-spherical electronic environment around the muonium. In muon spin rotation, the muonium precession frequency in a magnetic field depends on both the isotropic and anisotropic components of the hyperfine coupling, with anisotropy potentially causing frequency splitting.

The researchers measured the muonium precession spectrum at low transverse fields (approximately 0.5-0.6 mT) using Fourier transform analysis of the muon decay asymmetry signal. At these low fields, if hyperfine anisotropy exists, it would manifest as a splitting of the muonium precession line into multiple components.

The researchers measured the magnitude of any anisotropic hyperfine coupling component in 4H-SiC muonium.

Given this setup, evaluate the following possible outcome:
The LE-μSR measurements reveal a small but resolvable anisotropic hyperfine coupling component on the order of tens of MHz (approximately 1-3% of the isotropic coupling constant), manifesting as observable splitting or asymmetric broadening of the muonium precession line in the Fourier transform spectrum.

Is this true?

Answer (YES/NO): NO